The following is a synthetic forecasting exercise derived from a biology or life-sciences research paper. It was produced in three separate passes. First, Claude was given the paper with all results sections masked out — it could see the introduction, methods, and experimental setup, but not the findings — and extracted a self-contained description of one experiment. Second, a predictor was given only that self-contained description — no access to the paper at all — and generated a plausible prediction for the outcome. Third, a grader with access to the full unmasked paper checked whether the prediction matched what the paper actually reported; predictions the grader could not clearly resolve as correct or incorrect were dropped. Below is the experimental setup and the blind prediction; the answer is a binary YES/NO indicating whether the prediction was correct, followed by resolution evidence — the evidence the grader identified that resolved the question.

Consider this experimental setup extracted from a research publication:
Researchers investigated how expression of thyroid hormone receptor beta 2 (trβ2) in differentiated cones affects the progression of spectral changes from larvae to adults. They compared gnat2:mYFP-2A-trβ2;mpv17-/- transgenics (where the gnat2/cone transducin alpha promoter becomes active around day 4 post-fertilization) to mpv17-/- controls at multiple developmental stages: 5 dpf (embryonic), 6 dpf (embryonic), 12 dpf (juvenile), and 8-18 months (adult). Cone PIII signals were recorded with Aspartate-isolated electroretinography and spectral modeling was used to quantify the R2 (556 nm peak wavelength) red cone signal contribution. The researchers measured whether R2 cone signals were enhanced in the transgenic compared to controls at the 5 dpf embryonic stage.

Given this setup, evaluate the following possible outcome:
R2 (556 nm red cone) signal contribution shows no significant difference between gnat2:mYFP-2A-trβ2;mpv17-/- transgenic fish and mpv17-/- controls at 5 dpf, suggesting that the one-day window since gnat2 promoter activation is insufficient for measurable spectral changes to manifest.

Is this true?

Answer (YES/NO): NO